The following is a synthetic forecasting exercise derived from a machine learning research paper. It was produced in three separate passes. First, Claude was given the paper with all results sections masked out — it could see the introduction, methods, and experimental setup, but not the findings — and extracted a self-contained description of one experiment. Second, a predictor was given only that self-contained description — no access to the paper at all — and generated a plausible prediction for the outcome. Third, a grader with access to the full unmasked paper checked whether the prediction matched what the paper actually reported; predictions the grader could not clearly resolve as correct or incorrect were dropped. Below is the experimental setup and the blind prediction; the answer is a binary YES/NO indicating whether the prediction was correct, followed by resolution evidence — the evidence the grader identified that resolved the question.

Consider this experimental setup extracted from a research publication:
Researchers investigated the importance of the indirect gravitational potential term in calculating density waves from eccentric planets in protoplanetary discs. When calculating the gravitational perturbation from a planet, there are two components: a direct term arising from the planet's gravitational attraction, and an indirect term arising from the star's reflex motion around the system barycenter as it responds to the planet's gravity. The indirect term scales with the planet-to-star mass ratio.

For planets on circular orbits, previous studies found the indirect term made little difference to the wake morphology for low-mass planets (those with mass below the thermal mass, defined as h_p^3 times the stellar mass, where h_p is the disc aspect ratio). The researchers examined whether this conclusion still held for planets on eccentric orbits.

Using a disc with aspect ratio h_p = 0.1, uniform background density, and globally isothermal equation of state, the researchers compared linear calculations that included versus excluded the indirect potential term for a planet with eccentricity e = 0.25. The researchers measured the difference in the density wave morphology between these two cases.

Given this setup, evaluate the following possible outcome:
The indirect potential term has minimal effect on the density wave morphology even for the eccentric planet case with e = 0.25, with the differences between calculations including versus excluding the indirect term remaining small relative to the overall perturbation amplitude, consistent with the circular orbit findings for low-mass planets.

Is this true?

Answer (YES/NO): YES